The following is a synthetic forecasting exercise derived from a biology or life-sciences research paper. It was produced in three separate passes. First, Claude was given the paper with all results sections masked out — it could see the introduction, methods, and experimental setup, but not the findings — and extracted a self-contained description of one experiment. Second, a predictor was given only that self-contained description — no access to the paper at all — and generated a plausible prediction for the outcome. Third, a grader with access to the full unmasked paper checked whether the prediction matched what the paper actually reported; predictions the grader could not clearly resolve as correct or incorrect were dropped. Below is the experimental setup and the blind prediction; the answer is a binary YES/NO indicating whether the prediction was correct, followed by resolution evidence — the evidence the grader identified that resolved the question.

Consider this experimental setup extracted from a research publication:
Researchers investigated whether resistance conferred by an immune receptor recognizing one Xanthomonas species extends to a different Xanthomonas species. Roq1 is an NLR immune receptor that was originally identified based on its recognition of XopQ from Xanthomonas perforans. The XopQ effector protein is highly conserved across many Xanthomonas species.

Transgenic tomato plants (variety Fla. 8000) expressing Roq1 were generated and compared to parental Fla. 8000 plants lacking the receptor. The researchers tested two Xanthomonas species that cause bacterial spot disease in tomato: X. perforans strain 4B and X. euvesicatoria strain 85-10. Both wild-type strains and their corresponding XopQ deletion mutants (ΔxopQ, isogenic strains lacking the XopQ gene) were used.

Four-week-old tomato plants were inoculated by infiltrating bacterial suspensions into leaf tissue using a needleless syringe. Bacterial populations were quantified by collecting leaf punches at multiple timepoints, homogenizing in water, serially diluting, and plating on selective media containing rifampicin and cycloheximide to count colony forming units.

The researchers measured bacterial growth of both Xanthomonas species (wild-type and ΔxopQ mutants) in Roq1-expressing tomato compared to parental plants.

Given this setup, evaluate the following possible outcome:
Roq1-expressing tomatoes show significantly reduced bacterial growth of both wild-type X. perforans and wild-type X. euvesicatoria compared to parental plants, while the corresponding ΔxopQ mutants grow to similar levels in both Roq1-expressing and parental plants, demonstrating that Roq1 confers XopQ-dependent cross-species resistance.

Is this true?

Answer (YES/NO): YES